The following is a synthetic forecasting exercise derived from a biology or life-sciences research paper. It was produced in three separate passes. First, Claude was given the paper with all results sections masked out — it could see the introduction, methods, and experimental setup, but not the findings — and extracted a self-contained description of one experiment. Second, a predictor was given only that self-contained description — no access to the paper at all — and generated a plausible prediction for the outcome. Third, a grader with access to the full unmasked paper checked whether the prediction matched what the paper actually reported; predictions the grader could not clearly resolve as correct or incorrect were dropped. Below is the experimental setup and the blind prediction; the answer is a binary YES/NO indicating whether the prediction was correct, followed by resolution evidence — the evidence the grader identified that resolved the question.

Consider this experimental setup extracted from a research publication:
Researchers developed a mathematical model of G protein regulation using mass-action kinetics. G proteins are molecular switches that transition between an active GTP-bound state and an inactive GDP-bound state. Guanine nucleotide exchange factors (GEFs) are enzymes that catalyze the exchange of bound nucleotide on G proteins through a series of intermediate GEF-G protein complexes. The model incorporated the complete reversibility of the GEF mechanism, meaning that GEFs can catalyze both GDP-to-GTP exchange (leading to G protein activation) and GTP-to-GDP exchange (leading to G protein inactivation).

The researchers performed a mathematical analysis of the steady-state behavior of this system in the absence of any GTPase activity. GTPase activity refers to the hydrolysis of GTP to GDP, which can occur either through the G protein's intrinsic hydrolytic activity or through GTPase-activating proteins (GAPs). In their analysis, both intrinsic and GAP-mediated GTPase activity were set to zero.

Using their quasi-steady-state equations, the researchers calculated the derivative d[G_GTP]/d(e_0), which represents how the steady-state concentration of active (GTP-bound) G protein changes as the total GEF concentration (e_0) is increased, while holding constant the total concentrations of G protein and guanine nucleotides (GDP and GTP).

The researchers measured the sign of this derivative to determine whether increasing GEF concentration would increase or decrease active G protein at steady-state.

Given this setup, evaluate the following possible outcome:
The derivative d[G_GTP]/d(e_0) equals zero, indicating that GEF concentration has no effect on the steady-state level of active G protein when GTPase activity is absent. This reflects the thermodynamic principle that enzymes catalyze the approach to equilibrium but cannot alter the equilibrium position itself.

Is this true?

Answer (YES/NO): NO